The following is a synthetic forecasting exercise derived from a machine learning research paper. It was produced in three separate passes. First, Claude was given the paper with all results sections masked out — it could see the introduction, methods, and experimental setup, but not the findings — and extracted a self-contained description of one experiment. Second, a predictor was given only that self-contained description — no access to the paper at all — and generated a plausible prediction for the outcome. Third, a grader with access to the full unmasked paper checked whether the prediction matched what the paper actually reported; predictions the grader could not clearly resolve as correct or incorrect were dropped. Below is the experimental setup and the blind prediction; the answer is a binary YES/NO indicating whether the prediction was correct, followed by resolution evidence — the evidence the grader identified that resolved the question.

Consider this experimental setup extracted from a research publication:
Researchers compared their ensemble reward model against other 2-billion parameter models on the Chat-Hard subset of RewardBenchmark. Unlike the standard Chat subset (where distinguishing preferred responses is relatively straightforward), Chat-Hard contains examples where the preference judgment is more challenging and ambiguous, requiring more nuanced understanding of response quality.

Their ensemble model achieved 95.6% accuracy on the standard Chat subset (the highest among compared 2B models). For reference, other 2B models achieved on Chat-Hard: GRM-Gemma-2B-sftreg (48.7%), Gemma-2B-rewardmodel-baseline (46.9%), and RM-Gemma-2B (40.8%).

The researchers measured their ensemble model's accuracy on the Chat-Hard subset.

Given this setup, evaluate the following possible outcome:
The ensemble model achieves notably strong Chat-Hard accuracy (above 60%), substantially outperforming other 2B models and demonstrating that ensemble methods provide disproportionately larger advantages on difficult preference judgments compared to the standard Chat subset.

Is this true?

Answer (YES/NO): NO